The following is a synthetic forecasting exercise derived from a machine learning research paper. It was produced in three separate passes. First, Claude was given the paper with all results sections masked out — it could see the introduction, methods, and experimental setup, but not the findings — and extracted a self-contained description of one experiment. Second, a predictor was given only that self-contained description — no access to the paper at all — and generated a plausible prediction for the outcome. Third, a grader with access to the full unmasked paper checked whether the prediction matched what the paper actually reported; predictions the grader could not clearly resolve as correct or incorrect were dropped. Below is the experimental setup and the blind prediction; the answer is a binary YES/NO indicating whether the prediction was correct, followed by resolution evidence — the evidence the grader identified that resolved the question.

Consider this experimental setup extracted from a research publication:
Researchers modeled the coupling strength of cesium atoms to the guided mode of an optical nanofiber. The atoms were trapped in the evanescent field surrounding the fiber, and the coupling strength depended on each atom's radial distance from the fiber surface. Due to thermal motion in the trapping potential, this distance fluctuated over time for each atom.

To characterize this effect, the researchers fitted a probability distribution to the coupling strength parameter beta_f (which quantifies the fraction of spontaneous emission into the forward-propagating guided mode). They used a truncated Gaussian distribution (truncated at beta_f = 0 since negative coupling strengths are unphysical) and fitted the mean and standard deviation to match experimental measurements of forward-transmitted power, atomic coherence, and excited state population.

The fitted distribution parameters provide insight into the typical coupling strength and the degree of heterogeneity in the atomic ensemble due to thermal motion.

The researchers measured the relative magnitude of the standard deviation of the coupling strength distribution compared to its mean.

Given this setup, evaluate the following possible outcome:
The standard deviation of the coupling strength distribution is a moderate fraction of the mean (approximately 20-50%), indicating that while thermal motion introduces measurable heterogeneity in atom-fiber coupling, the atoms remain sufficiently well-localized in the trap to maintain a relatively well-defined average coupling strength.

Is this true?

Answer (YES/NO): NO